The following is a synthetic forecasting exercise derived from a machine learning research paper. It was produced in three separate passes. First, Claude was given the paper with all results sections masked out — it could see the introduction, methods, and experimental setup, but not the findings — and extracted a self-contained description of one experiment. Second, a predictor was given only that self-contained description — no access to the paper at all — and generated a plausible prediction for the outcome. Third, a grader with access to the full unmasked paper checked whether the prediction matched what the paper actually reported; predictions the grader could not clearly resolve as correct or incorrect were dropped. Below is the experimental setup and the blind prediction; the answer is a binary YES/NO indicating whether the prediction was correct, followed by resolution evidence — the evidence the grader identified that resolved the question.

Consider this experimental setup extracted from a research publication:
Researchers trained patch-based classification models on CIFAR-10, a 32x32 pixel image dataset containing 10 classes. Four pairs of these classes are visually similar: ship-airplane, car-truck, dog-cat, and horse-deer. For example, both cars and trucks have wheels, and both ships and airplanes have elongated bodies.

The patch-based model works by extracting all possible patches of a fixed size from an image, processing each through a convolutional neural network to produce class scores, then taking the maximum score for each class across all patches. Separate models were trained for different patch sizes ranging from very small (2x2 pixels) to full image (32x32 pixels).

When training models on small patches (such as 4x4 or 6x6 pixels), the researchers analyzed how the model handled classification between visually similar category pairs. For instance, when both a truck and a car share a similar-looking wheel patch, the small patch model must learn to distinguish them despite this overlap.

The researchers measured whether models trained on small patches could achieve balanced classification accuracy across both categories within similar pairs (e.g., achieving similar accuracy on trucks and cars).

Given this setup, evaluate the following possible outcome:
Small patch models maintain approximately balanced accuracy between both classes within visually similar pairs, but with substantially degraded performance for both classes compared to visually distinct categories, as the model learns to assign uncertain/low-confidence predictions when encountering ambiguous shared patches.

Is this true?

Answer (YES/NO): NO